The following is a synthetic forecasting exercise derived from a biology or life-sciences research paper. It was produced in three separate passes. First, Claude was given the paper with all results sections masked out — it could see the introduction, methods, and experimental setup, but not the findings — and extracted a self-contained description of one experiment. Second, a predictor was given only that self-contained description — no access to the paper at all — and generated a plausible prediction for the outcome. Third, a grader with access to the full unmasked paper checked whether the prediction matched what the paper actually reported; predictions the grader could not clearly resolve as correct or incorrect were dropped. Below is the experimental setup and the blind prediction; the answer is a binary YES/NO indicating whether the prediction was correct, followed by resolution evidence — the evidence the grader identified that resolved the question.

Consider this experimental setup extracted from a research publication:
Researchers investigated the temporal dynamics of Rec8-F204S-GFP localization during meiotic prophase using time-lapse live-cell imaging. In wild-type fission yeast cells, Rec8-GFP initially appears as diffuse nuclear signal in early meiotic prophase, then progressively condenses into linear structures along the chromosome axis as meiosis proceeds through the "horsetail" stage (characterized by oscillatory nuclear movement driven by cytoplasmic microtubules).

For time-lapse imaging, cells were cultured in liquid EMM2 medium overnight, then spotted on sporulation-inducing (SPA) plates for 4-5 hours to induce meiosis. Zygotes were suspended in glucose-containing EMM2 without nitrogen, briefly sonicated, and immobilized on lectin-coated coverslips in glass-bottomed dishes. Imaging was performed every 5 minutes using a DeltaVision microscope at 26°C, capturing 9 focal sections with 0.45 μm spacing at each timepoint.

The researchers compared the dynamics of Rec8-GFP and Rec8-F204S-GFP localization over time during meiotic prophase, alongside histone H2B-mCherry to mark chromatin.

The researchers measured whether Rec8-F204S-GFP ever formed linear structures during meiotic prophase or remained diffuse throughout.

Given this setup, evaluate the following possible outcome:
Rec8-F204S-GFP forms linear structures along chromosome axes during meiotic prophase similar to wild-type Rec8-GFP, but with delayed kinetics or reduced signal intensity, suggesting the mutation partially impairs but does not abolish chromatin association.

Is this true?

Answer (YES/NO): NO